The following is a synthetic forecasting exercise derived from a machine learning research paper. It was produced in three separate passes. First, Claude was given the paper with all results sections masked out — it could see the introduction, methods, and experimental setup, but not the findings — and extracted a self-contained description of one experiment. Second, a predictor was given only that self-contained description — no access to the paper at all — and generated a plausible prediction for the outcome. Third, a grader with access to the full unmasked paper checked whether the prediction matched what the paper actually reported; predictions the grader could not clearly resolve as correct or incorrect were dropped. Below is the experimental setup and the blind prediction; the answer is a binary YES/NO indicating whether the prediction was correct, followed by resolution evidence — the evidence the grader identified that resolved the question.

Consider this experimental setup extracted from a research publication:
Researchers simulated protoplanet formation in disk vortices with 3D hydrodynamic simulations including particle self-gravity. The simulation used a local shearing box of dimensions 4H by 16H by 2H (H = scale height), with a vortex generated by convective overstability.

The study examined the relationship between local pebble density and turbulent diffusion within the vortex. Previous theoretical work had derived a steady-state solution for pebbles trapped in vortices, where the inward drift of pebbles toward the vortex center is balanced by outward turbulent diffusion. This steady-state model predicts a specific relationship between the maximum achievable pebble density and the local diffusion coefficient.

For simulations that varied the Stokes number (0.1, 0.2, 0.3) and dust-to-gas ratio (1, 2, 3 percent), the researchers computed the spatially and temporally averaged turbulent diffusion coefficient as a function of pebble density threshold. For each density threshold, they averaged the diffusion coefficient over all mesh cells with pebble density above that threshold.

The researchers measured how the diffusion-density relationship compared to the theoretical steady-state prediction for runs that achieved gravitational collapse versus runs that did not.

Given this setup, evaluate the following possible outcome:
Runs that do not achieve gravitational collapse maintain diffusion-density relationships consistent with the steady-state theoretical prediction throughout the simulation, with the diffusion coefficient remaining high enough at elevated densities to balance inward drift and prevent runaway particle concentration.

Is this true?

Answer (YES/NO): YES